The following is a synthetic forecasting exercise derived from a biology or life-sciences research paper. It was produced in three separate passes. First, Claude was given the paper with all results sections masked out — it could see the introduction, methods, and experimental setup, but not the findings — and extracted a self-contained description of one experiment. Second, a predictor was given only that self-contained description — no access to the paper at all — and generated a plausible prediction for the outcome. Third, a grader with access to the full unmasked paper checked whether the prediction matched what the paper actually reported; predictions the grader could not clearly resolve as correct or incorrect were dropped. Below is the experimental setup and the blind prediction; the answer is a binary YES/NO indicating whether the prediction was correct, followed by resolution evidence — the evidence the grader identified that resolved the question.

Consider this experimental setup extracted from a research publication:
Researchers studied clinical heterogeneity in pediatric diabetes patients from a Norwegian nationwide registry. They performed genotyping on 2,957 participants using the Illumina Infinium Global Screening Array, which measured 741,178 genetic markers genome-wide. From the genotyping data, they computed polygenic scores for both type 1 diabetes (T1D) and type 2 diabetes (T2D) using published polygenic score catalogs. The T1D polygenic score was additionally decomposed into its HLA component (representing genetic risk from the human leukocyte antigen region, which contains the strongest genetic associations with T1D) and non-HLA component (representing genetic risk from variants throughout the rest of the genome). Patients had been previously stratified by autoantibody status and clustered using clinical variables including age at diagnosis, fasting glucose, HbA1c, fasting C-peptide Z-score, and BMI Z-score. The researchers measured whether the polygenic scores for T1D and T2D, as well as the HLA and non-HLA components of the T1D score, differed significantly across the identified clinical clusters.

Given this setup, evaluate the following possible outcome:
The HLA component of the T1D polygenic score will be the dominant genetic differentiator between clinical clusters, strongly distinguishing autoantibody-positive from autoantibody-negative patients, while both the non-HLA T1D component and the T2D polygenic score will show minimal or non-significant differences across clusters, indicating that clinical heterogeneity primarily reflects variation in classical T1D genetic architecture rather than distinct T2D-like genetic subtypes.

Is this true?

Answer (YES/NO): NO